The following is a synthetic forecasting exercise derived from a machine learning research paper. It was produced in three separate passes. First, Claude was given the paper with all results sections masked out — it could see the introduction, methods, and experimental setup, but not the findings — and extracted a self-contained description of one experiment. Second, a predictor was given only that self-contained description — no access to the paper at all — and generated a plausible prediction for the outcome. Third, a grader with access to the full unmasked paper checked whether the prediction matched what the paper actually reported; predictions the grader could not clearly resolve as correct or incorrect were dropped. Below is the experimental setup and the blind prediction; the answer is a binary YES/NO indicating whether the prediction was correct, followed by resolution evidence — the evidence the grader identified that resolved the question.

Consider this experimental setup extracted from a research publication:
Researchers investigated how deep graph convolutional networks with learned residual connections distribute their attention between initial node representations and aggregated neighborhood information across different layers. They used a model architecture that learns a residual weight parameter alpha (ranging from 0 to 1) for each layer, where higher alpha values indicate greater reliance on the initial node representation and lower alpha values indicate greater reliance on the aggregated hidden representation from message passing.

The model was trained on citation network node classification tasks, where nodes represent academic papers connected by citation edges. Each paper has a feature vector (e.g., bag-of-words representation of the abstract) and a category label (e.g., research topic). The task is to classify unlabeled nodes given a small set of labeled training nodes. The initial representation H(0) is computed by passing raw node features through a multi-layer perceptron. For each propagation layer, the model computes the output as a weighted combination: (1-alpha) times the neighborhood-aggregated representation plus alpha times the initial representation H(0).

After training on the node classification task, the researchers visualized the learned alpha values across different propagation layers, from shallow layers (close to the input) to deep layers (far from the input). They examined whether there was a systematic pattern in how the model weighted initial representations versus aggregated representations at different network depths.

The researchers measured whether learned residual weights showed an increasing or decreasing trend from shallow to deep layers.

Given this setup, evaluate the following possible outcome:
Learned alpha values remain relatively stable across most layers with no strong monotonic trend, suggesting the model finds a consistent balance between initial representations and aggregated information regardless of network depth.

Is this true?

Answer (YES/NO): NO